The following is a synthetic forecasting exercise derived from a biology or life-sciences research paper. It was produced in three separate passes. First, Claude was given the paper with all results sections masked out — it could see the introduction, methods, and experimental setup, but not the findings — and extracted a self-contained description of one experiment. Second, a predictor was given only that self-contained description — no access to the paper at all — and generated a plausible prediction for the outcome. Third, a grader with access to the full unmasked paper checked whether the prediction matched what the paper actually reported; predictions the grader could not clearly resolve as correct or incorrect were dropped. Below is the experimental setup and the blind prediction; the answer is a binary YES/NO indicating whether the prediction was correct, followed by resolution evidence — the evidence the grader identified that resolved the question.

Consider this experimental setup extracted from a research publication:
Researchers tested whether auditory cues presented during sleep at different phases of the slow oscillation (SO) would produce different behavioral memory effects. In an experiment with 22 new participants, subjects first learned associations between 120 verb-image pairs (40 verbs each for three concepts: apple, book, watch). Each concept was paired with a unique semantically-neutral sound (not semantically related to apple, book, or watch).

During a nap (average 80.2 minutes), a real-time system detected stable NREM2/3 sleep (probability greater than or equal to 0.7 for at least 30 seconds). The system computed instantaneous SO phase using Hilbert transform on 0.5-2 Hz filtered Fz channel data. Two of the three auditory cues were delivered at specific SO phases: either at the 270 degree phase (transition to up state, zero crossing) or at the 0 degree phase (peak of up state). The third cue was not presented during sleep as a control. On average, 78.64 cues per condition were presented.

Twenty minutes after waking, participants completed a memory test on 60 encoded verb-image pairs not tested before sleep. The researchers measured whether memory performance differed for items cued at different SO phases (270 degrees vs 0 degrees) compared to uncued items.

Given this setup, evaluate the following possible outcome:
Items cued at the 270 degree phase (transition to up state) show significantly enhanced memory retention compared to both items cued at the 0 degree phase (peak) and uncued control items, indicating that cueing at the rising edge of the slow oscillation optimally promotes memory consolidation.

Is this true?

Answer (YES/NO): NO